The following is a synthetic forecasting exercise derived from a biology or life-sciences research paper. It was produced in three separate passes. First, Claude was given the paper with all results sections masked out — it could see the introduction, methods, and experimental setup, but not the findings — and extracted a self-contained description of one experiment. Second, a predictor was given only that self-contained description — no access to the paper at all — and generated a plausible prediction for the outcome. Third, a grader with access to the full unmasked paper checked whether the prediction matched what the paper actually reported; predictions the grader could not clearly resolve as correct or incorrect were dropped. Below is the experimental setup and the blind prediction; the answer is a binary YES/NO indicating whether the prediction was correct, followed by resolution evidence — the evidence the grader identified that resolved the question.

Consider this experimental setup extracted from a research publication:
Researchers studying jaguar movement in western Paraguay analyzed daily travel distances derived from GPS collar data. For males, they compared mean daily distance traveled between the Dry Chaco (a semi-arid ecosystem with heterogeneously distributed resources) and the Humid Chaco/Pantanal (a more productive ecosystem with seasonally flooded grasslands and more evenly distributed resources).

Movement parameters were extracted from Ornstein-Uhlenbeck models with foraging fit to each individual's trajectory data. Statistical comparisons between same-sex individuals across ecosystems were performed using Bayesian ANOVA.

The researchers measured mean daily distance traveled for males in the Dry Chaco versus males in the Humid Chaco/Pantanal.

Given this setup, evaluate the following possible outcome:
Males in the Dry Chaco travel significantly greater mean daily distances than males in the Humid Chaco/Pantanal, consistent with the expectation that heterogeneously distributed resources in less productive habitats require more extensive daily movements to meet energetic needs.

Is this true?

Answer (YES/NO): NO